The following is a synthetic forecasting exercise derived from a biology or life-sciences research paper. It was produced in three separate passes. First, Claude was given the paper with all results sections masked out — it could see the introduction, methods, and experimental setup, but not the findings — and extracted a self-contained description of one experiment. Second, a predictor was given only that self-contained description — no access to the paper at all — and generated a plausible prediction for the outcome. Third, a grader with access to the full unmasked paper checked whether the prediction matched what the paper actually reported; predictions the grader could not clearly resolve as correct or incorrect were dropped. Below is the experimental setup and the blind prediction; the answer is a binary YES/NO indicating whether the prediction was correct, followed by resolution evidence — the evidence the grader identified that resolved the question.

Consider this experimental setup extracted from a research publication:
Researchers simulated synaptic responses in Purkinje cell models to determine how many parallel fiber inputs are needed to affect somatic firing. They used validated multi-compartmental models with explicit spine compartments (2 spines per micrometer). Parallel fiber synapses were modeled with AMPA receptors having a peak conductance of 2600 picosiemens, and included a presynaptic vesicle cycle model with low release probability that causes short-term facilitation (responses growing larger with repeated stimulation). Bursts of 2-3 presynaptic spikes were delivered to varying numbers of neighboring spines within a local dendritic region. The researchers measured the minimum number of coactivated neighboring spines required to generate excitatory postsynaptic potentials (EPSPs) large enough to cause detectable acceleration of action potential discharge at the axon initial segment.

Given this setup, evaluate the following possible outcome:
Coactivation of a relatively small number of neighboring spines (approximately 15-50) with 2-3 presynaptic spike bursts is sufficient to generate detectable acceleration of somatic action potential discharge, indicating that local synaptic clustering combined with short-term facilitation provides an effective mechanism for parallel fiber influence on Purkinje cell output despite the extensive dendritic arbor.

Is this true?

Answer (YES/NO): NO